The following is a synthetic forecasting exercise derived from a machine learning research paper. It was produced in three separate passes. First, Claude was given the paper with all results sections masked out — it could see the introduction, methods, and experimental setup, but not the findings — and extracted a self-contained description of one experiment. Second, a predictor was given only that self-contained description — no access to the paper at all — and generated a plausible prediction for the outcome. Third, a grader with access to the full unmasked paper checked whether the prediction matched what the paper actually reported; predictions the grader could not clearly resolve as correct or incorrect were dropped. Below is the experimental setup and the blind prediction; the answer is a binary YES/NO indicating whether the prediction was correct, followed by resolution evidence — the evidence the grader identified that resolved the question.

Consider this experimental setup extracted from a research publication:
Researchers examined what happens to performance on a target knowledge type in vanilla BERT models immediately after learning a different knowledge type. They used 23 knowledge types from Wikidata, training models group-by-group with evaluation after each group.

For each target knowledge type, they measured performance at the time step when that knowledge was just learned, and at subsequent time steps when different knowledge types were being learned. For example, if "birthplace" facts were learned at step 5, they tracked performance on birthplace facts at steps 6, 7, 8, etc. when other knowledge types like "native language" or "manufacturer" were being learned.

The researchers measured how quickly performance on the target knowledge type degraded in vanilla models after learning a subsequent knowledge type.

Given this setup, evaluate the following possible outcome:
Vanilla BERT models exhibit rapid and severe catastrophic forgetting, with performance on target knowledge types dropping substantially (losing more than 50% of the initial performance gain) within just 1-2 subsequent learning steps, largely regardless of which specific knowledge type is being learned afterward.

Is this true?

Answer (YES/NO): NO